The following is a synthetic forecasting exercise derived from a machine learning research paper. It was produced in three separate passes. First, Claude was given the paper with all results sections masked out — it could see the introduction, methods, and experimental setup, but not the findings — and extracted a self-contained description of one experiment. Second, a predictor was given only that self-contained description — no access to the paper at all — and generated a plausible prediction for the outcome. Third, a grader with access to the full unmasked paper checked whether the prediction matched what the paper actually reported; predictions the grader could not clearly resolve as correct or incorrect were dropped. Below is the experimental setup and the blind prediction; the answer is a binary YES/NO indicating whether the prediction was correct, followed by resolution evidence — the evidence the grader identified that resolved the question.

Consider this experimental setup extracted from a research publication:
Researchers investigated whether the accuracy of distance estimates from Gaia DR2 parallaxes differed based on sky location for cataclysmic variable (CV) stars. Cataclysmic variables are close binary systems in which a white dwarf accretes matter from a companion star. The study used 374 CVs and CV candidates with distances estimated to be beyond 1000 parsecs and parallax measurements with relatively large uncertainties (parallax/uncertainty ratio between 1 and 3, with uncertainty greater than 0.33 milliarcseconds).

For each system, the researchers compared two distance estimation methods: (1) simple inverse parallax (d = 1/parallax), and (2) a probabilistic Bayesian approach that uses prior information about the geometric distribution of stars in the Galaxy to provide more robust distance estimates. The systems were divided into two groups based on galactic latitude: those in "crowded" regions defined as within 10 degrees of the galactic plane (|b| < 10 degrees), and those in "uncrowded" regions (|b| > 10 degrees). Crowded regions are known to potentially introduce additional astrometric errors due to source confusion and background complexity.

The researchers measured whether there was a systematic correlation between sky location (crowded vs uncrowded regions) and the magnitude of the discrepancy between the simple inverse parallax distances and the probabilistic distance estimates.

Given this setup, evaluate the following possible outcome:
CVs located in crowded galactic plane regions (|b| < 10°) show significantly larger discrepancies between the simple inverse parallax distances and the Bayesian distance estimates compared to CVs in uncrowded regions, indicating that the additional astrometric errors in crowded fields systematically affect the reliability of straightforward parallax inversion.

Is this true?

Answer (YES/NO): NO